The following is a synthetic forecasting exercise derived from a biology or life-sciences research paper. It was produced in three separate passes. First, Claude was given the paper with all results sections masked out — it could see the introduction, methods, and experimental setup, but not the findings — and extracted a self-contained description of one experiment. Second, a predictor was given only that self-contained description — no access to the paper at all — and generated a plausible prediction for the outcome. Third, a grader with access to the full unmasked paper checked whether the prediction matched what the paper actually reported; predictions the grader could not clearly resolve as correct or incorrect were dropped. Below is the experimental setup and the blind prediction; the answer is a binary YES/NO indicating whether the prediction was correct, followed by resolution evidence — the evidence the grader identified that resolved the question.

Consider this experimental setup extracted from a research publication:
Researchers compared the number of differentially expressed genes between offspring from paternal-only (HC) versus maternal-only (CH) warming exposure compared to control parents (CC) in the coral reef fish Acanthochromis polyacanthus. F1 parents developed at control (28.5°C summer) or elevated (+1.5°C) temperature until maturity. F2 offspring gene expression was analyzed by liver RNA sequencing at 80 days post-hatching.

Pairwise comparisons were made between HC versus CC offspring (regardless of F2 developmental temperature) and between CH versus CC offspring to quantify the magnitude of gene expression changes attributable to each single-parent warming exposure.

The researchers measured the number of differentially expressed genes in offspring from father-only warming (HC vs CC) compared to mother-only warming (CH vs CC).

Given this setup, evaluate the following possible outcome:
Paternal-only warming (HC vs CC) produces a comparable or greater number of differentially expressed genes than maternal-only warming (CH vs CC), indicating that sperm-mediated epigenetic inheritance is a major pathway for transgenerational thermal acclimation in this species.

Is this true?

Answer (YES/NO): YES